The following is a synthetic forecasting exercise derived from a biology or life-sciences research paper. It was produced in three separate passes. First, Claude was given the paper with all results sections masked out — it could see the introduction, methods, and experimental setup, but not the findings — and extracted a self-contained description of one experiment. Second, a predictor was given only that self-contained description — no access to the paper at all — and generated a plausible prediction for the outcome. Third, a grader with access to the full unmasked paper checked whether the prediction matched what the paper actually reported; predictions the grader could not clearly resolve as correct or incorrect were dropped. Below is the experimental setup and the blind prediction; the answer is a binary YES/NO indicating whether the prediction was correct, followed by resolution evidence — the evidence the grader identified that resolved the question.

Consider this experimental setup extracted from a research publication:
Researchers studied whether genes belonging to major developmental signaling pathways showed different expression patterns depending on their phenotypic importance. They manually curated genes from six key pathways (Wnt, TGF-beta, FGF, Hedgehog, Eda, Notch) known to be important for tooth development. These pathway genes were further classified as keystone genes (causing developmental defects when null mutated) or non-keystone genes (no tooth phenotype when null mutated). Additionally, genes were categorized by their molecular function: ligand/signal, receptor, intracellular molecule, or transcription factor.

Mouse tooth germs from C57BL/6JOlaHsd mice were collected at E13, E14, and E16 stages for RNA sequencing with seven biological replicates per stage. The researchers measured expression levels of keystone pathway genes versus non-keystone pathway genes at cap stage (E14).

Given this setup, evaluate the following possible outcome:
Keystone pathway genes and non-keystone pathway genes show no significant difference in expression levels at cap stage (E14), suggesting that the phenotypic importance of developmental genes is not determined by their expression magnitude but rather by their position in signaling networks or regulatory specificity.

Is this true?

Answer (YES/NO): NO